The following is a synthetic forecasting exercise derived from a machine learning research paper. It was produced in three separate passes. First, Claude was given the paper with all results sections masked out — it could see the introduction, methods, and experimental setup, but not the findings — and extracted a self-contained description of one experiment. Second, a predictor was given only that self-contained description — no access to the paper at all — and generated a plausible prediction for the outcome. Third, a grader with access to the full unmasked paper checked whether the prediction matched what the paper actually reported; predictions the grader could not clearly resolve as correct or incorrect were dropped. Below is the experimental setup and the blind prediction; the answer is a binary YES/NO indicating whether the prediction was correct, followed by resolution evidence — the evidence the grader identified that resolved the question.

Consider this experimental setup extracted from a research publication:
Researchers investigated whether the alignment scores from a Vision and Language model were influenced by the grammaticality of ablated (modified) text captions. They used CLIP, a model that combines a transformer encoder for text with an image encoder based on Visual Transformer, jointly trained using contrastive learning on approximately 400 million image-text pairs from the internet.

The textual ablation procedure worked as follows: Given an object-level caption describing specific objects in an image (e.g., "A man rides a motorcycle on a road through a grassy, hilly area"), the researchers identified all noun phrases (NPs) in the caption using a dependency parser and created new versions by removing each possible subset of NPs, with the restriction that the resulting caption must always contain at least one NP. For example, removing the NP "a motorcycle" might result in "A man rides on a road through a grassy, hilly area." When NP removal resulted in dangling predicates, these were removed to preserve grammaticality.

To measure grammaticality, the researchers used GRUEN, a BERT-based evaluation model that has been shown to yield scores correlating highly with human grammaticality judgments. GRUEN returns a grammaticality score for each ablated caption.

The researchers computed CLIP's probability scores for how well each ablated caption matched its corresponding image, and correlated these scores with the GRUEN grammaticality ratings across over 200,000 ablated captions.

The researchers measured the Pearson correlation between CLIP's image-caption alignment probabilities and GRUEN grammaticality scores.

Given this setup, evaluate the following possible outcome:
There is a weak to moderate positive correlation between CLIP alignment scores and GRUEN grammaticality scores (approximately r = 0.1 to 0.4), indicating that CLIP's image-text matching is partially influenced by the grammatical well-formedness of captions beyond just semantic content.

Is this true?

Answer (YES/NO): NO